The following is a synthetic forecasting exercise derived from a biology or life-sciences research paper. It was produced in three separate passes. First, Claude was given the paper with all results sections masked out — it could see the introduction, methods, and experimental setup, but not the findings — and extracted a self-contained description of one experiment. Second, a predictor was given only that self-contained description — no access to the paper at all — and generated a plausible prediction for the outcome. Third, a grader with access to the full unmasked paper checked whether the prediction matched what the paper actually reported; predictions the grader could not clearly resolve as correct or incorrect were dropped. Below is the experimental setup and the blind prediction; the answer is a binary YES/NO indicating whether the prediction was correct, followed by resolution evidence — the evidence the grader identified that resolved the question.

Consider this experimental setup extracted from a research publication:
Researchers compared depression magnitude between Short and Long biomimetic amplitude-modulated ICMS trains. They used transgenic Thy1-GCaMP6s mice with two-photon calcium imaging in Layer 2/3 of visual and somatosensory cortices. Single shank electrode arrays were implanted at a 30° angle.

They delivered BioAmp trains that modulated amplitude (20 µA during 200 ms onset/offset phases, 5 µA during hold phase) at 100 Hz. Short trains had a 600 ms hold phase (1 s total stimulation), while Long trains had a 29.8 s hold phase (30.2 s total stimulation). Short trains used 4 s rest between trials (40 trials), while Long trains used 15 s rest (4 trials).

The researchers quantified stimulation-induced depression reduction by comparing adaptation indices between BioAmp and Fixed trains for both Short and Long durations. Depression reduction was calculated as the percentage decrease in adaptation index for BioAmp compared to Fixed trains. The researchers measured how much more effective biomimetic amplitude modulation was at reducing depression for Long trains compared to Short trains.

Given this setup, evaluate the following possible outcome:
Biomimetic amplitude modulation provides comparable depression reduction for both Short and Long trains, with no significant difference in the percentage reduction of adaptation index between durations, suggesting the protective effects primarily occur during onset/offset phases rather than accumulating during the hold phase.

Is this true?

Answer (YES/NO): NO